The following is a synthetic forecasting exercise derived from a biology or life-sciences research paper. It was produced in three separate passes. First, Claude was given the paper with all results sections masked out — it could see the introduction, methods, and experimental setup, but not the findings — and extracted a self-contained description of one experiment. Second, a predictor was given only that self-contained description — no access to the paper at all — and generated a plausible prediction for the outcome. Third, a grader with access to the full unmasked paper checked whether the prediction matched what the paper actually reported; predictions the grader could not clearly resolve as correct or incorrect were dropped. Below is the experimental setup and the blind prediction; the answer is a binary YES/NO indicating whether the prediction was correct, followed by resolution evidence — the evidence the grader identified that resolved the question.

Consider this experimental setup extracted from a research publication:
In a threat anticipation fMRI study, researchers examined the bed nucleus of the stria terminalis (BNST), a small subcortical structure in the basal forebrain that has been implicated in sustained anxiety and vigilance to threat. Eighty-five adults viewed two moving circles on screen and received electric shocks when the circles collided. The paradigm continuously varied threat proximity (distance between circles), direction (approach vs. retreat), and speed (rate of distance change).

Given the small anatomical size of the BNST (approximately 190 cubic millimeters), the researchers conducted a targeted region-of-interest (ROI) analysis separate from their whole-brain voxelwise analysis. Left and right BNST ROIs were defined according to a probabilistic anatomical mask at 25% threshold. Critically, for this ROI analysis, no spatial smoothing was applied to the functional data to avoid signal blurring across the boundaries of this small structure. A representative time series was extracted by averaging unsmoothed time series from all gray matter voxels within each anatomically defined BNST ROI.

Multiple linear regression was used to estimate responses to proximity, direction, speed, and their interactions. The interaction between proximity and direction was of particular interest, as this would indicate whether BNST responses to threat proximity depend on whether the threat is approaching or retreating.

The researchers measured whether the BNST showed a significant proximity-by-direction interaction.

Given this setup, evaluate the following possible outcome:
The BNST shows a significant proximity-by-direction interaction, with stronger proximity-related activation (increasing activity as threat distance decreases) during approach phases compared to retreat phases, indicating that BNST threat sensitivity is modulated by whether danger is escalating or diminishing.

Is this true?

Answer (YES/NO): NO